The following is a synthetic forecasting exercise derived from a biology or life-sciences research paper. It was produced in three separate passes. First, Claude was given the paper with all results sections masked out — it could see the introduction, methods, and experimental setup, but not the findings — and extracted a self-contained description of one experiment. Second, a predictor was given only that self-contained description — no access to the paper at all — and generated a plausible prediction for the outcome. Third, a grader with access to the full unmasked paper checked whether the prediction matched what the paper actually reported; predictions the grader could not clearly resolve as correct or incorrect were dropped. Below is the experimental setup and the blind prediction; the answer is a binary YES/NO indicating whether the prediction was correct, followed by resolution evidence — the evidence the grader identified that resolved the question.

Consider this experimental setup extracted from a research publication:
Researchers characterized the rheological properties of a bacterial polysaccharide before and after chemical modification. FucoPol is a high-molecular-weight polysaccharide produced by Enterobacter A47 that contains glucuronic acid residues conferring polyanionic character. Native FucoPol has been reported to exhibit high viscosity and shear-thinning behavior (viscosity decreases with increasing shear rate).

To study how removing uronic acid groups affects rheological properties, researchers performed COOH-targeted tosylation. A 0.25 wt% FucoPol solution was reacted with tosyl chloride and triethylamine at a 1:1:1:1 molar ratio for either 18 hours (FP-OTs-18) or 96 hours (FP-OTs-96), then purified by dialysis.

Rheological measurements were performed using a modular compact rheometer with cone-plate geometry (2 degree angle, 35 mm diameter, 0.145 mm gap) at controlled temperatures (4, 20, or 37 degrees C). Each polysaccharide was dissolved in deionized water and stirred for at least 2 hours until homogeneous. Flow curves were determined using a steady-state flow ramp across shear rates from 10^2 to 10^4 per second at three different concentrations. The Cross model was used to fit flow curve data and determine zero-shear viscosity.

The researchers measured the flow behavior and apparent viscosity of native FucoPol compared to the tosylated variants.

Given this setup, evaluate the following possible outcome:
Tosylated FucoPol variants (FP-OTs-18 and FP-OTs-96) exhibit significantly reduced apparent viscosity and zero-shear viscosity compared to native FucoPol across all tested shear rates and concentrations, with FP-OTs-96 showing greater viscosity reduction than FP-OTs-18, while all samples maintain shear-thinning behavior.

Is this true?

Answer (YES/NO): YES